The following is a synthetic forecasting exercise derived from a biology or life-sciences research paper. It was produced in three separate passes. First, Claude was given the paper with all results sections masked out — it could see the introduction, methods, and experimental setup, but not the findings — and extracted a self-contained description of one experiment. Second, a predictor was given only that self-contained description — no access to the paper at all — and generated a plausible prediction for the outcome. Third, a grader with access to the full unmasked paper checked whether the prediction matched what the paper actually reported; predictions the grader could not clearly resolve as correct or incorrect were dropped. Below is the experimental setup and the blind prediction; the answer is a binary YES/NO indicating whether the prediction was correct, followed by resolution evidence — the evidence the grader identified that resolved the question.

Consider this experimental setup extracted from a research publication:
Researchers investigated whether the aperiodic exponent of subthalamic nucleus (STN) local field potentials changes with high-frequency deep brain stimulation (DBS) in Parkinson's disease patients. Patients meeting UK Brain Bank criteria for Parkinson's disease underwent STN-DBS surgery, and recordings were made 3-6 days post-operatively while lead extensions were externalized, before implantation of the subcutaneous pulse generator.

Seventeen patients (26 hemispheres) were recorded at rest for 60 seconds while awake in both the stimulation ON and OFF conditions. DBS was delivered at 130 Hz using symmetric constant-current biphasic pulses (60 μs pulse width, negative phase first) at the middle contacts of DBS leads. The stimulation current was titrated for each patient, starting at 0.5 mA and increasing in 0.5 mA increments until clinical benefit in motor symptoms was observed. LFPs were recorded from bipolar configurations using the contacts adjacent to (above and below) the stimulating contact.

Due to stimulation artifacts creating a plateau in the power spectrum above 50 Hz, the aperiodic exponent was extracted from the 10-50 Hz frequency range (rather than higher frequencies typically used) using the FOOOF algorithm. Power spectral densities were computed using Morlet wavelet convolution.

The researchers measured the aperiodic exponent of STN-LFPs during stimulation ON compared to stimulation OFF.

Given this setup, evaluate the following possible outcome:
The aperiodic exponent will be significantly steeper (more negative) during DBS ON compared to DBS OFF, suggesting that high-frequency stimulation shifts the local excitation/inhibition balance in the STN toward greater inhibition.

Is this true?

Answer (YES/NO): YES